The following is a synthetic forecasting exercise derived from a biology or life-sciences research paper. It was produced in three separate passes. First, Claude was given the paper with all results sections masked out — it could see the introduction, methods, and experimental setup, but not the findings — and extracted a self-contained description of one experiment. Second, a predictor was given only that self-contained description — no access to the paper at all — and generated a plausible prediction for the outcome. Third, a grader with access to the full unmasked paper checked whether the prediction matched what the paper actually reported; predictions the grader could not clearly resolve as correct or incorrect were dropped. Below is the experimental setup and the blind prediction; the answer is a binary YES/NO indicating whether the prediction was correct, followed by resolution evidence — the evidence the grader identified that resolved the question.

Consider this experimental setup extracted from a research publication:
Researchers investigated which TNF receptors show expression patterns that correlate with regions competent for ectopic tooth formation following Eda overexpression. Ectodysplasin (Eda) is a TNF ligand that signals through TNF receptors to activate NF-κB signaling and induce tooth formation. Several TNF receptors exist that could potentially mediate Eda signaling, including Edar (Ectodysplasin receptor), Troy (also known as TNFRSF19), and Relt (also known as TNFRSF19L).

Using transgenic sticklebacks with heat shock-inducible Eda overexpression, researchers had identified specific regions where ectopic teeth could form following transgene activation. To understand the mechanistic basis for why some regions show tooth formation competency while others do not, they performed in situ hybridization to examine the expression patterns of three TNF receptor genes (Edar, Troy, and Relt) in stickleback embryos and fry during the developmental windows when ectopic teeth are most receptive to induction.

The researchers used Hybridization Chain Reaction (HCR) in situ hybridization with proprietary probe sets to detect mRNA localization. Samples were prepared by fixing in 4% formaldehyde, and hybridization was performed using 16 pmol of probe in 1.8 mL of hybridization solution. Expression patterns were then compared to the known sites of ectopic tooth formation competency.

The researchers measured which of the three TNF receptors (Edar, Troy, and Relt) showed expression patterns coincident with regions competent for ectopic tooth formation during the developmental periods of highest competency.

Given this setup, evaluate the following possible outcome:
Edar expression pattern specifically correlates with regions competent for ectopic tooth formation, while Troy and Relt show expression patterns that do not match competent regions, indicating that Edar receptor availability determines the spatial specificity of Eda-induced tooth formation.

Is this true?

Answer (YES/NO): NO